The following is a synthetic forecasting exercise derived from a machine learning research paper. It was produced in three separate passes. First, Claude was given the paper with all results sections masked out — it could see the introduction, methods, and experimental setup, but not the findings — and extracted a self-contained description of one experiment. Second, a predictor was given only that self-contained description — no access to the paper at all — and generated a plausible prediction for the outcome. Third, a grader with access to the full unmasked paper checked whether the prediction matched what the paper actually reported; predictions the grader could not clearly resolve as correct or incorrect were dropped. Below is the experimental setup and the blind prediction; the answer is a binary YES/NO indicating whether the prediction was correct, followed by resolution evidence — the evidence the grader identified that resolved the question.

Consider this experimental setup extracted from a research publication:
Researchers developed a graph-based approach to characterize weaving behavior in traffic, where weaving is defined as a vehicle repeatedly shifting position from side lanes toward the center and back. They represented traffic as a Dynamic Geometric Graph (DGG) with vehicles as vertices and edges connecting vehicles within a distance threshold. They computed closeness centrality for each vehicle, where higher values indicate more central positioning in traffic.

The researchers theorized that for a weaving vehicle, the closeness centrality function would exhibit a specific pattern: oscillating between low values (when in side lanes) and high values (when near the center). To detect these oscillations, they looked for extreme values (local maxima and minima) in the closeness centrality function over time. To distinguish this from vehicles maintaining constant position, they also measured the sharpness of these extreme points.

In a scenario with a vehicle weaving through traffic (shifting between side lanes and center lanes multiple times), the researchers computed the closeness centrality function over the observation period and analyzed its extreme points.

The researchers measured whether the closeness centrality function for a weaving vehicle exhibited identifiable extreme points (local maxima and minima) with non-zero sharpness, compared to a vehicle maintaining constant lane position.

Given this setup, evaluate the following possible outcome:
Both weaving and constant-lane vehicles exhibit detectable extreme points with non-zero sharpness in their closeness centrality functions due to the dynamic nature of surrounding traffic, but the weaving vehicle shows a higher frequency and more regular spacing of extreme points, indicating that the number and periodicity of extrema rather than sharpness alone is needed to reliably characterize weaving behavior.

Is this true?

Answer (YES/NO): NO